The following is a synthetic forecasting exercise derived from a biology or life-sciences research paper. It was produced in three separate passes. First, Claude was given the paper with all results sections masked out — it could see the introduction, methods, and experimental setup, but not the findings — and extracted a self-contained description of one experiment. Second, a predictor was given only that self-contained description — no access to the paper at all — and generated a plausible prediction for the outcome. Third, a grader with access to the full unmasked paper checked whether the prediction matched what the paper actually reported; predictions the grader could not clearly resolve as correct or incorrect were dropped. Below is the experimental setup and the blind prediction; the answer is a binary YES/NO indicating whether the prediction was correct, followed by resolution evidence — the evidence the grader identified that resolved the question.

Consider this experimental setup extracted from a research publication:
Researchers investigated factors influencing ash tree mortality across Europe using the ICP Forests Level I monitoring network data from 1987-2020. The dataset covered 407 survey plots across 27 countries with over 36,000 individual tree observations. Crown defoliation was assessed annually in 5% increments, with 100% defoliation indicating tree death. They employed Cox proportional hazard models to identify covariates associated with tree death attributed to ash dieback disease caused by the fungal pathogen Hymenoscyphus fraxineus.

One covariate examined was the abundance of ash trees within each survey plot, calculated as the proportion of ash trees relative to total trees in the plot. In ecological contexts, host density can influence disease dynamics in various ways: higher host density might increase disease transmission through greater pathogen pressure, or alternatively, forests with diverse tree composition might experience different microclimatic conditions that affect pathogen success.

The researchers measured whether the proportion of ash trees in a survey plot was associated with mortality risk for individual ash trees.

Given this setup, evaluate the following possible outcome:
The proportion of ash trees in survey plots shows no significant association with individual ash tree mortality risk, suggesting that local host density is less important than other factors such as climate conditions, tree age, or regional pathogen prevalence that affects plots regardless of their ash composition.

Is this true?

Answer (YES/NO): YES